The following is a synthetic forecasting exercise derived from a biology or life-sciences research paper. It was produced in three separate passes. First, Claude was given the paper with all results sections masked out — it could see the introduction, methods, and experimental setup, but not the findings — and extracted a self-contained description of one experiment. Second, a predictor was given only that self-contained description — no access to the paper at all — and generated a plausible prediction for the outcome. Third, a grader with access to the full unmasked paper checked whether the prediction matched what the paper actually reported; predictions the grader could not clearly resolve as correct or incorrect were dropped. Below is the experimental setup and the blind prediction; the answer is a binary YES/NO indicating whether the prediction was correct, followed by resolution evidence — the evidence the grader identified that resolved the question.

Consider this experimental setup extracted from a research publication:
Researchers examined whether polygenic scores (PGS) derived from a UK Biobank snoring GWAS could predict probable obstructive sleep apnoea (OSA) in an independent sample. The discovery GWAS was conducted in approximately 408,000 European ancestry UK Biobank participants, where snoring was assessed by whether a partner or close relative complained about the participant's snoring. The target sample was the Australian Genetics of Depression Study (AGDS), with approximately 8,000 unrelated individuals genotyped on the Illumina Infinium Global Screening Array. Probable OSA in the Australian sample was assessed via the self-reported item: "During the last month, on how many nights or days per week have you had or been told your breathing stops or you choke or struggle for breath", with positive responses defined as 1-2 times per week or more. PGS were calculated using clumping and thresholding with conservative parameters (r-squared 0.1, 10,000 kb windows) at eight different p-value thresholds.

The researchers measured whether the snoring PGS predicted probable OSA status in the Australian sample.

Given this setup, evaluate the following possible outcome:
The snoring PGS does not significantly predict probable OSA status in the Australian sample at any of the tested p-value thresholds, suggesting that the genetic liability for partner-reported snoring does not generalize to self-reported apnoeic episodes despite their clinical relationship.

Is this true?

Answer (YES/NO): NO